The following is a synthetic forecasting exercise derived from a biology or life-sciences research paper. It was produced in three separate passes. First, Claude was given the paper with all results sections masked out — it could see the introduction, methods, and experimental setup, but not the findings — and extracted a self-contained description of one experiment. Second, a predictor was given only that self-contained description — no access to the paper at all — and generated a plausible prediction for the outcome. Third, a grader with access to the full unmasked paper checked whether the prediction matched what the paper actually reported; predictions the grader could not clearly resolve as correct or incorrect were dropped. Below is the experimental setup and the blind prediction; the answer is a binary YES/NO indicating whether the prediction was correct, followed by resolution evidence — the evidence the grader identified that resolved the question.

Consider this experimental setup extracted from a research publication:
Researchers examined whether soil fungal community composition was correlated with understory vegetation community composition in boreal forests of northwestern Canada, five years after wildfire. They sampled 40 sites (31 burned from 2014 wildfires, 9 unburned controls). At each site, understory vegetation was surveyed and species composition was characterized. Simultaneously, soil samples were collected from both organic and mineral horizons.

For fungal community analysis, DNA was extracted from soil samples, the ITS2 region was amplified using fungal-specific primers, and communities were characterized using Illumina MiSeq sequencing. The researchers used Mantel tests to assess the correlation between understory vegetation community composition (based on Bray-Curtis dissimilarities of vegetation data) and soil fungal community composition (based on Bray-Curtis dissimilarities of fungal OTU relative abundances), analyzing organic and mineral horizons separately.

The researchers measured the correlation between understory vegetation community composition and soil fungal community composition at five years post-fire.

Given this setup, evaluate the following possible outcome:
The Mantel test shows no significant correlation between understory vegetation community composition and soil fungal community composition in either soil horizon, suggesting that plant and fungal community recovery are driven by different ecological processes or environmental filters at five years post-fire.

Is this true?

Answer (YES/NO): NO